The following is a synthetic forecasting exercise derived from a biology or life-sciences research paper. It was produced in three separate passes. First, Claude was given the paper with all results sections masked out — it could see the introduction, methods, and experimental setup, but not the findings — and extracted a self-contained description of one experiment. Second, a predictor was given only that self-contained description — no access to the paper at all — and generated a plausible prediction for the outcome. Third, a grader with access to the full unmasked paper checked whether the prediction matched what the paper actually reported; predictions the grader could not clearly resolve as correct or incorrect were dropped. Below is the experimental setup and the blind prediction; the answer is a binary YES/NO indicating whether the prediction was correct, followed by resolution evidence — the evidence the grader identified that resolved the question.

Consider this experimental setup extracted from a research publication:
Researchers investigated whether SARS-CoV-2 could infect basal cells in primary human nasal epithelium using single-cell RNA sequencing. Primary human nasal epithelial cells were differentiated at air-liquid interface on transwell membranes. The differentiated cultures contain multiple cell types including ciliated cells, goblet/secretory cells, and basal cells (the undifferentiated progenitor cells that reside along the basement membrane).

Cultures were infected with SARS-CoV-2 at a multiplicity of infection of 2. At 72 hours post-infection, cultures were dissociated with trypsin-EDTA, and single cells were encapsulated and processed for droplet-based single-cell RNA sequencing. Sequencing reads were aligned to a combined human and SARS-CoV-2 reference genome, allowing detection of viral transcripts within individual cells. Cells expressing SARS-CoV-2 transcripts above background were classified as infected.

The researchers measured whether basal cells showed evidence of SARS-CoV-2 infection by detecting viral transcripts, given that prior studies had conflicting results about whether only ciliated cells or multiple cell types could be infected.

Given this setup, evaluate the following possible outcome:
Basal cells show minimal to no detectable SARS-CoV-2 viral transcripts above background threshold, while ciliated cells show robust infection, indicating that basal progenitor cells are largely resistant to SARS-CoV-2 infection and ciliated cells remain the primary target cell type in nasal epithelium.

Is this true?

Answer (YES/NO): NO